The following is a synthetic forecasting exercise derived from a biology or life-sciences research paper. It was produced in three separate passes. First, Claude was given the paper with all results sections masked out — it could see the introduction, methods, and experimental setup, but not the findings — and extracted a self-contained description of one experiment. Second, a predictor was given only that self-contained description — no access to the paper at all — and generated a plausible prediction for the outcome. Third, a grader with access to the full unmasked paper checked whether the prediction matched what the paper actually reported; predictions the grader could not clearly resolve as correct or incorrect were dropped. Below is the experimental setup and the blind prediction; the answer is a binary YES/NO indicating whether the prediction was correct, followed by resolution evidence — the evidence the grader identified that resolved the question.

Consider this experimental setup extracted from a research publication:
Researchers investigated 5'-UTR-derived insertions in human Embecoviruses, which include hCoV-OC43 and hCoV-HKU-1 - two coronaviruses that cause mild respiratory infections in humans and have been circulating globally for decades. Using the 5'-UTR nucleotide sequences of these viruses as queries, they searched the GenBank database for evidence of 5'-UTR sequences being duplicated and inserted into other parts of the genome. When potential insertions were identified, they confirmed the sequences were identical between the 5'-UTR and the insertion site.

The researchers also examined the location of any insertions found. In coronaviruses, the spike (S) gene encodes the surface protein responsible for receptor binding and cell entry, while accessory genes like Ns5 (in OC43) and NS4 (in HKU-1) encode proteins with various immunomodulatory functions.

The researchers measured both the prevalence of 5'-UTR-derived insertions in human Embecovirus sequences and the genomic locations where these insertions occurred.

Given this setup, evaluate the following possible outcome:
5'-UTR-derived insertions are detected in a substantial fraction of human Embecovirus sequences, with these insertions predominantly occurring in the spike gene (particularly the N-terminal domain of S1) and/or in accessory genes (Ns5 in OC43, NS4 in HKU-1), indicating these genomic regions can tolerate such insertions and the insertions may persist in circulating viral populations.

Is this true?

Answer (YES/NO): NO